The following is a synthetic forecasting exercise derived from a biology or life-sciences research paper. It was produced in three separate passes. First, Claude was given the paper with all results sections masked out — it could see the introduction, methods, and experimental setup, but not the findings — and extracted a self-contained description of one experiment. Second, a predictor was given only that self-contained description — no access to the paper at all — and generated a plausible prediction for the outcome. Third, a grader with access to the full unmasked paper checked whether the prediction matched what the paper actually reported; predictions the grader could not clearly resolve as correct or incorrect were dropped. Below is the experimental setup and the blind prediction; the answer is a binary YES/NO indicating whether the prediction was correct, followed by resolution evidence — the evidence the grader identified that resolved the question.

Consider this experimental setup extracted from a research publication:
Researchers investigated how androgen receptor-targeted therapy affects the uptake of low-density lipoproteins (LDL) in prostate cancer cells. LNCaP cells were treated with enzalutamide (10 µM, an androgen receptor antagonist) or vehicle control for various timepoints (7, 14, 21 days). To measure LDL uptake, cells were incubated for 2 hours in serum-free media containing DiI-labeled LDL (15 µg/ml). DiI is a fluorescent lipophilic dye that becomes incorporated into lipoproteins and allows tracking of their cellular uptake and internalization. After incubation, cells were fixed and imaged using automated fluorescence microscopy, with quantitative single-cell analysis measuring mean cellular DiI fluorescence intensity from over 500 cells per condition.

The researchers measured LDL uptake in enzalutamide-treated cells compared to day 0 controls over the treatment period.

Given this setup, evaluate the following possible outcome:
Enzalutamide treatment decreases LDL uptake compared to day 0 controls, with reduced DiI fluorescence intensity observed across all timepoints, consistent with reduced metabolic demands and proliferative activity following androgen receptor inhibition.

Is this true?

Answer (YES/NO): NO